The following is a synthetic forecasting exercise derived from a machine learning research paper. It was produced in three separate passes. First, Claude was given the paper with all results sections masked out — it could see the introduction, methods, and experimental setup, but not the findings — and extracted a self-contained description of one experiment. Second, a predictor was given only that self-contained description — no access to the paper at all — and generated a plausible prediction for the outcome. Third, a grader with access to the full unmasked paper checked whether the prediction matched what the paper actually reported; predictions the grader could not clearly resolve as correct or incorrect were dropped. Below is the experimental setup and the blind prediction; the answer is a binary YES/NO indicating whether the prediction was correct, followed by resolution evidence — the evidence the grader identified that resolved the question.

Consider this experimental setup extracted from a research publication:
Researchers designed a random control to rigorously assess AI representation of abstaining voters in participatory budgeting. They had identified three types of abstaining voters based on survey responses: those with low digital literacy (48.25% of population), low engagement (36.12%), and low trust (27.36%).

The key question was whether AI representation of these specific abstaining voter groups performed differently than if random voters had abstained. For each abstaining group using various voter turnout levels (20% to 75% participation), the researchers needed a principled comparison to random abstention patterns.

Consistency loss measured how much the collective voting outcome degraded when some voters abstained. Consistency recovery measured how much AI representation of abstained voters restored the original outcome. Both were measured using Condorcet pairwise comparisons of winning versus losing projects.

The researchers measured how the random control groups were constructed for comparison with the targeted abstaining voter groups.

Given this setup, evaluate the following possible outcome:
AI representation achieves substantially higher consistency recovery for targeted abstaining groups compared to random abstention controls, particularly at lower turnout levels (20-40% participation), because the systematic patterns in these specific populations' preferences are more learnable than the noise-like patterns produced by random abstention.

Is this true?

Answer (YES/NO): NO